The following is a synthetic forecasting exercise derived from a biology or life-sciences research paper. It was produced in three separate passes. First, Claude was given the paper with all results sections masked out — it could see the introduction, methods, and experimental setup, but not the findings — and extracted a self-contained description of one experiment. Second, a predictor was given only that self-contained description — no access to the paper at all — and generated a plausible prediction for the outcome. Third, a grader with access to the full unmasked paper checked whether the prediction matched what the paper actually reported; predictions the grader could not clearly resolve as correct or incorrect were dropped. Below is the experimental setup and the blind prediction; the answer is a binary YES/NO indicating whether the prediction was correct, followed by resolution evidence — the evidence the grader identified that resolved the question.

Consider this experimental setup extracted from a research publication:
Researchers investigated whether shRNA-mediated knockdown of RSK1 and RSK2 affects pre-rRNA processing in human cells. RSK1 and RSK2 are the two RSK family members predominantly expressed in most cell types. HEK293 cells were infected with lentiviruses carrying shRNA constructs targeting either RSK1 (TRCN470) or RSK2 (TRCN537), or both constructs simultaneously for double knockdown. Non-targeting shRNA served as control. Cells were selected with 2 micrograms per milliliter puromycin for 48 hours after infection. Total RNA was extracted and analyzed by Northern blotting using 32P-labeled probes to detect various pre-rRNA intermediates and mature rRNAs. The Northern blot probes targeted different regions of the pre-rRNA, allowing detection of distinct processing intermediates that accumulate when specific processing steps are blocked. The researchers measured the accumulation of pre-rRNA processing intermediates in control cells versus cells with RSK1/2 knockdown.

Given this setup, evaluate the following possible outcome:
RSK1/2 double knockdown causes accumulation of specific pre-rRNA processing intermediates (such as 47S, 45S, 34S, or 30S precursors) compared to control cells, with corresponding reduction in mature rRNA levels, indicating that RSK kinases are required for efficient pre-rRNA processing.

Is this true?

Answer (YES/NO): NO